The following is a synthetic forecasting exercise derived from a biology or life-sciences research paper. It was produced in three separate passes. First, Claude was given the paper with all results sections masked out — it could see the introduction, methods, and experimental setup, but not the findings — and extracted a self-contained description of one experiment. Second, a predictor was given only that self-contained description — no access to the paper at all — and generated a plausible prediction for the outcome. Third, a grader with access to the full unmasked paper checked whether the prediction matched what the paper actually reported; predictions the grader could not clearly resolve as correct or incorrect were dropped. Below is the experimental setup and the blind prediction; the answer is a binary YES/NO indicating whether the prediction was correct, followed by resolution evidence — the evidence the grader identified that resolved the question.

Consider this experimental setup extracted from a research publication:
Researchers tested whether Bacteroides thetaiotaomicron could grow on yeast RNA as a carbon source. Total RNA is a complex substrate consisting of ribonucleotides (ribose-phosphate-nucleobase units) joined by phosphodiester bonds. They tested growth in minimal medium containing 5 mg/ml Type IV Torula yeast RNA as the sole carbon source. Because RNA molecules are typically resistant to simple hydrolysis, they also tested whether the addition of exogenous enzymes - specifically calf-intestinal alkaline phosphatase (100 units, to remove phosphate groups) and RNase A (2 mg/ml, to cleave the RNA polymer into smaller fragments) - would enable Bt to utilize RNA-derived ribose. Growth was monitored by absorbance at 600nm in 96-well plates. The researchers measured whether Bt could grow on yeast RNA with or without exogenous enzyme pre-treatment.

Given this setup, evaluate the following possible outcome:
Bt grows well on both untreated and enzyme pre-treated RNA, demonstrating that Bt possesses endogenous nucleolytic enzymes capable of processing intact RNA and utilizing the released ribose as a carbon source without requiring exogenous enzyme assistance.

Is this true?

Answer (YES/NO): NO